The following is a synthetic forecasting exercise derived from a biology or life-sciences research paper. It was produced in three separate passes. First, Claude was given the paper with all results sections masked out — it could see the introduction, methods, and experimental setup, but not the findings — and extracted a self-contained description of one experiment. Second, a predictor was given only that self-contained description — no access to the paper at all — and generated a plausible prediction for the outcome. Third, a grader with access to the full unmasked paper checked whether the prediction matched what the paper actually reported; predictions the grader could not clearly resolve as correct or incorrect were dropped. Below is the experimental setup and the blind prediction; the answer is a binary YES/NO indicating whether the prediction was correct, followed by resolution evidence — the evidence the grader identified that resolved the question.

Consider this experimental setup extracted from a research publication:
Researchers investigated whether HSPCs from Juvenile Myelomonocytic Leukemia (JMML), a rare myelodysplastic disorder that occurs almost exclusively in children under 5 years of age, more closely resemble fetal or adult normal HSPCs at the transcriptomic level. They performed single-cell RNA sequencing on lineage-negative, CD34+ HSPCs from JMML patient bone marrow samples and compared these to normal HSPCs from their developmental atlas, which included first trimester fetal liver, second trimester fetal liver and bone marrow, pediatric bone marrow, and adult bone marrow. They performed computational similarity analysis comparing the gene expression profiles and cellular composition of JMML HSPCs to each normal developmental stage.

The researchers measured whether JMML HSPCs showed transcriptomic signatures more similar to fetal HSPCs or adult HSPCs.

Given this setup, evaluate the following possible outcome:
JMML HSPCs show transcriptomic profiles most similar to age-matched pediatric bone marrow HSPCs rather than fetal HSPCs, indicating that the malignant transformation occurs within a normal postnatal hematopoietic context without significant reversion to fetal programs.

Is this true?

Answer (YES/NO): NO